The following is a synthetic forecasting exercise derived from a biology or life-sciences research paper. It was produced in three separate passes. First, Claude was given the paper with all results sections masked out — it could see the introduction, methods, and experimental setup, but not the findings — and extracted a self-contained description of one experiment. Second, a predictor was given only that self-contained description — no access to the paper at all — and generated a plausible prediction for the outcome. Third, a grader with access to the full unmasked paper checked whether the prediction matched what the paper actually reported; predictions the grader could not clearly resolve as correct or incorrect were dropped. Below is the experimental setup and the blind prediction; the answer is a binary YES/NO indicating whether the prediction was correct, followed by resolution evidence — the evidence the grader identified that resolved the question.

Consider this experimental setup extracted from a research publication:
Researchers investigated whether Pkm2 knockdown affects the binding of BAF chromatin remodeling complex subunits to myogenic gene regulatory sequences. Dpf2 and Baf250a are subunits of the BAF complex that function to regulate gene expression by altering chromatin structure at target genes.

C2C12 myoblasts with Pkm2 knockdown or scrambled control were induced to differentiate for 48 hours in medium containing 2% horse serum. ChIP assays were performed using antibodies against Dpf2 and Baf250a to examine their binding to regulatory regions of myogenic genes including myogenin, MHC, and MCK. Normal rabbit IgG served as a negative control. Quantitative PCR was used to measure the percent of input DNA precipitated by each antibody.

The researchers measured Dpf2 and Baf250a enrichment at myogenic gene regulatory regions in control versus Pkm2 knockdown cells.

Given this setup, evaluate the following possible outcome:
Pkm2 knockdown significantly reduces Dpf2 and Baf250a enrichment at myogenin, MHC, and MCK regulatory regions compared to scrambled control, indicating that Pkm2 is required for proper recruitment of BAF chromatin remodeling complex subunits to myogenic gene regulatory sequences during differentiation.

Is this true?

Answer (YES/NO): YES